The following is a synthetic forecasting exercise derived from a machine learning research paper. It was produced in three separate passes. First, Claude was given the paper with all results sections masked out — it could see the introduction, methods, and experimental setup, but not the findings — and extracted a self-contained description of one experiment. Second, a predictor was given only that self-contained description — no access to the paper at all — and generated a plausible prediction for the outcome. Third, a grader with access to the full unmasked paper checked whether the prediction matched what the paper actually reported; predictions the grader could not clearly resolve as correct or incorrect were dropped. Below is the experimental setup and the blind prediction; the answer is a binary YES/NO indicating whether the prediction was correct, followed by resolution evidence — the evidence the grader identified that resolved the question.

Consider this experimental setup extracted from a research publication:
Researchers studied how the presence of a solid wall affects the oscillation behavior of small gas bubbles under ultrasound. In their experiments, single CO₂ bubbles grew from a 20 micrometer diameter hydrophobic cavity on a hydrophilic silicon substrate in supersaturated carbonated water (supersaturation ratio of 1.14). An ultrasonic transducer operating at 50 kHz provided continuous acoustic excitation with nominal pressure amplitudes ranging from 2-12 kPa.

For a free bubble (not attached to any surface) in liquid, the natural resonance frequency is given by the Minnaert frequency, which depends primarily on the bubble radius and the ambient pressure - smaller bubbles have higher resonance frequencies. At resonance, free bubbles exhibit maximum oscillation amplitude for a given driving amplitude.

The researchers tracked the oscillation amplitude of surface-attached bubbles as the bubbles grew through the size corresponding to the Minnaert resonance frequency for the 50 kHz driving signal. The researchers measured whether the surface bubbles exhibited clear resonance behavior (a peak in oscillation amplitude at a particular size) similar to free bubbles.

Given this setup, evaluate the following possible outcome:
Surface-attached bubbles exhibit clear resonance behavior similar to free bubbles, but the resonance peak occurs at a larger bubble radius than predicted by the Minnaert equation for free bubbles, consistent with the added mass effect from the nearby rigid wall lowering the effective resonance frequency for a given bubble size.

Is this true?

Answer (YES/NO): NO